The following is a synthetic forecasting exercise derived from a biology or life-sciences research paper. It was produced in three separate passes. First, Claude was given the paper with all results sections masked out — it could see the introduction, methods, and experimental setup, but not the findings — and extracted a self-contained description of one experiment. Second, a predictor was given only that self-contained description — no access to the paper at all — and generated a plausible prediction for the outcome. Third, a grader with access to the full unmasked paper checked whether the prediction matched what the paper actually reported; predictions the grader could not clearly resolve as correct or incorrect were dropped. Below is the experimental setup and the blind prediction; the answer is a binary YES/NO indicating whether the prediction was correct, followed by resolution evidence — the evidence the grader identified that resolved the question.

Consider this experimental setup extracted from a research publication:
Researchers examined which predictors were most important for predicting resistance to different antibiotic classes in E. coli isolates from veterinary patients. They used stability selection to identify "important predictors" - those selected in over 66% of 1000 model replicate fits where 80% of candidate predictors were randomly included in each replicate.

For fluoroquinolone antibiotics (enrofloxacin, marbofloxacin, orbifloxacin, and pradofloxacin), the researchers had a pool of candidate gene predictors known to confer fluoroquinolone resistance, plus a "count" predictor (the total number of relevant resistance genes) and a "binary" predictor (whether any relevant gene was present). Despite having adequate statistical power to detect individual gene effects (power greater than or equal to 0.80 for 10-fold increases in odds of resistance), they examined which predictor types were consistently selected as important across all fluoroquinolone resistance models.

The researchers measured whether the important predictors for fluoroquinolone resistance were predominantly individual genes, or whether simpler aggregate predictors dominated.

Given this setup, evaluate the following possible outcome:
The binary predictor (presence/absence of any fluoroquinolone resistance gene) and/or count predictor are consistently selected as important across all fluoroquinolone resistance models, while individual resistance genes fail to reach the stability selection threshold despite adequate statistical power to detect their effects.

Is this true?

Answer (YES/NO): YES